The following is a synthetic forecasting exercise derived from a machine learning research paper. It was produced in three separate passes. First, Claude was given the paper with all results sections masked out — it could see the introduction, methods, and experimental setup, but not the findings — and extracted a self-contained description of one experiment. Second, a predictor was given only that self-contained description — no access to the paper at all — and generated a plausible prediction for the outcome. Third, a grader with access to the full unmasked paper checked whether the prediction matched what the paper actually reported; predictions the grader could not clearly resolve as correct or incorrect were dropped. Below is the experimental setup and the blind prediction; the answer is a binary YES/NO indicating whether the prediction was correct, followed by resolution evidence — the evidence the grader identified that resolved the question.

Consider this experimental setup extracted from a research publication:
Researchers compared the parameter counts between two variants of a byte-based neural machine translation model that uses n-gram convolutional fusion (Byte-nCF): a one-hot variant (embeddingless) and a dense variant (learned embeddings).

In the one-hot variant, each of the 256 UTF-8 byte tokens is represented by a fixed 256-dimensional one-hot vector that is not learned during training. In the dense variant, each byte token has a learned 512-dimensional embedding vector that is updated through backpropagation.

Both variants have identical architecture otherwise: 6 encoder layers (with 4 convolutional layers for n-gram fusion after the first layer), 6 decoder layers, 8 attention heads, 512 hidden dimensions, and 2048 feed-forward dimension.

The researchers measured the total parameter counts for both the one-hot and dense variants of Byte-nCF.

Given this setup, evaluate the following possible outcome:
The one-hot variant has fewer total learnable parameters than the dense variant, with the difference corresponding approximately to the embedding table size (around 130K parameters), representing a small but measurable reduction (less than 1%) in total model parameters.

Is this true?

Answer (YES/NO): NO